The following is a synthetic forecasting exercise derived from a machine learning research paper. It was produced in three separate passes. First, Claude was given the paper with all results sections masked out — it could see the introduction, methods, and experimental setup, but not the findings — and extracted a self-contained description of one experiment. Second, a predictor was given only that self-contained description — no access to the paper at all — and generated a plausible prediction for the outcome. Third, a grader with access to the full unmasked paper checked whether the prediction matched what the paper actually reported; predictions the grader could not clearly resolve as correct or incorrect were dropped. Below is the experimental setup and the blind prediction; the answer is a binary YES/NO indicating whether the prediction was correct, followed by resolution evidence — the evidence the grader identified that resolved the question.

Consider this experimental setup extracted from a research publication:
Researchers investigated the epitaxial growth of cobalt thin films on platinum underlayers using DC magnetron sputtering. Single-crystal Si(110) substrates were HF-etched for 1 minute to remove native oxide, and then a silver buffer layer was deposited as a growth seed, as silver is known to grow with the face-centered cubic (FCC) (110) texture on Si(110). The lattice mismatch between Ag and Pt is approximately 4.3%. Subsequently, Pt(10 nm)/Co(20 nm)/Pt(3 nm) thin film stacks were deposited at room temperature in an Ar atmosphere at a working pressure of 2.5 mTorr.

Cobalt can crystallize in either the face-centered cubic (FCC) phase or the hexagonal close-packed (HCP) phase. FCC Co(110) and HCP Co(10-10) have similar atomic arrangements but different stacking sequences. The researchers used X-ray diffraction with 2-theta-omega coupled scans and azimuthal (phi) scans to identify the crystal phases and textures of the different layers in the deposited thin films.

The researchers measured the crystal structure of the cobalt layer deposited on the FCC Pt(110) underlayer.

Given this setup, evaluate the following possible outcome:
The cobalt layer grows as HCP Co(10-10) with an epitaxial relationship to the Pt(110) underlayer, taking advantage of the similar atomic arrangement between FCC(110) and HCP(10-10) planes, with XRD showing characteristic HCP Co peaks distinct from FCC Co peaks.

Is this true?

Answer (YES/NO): YES